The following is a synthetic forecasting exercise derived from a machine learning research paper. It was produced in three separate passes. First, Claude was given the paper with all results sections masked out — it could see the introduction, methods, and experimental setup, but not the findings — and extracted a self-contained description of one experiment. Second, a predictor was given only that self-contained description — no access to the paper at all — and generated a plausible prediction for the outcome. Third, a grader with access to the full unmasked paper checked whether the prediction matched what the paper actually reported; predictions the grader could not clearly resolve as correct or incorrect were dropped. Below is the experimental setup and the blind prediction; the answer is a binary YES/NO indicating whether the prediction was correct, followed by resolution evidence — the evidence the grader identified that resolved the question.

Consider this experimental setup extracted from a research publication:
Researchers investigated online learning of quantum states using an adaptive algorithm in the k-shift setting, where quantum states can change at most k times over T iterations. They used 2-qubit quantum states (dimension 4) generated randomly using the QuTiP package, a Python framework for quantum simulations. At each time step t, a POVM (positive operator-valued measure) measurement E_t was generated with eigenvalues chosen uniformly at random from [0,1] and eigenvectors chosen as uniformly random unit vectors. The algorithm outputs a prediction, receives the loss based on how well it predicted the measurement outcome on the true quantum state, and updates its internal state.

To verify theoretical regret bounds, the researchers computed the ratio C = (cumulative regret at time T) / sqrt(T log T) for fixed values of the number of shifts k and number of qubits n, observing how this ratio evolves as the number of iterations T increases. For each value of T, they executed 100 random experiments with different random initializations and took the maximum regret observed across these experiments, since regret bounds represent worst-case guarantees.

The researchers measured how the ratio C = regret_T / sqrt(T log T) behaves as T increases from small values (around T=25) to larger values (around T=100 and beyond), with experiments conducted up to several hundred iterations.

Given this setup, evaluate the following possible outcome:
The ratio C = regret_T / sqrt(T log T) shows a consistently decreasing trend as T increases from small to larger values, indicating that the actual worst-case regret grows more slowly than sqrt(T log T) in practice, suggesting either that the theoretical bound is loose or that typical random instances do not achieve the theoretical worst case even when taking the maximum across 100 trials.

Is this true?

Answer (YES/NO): NO